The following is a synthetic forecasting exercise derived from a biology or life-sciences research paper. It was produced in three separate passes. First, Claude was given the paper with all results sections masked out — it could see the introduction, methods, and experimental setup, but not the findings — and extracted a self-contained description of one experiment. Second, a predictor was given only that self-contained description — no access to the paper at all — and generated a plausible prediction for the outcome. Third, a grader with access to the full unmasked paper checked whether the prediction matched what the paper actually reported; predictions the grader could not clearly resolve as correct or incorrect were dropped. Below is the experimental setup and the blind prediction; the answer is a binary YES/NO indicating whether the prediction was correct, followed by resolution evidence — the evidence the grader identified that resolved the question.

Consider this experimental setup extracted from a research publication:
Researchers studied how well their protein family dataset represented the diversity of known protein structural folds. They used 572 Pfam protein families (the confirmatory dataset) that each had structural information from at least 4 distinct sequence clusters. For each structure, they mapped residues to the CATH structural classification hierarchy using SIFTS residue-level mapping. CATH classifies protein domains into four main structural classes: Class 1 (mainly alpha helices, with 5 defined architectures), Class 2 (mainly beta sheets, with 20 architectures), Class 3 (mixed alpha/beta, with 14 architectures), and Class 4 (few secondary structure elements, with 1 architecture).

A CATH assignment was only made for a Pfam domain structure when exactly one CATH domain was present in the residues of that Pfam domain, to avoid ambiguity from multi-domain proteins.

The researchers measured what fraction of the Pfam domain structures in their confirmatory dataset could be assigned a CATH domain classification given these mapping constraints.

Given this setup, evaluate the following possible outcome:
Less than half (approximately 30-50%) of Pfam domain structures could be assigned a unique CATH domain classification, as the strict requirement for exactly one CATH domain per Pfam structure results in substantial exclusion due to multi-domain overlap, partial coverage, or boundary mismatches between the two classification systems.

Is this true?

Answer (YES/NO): NO